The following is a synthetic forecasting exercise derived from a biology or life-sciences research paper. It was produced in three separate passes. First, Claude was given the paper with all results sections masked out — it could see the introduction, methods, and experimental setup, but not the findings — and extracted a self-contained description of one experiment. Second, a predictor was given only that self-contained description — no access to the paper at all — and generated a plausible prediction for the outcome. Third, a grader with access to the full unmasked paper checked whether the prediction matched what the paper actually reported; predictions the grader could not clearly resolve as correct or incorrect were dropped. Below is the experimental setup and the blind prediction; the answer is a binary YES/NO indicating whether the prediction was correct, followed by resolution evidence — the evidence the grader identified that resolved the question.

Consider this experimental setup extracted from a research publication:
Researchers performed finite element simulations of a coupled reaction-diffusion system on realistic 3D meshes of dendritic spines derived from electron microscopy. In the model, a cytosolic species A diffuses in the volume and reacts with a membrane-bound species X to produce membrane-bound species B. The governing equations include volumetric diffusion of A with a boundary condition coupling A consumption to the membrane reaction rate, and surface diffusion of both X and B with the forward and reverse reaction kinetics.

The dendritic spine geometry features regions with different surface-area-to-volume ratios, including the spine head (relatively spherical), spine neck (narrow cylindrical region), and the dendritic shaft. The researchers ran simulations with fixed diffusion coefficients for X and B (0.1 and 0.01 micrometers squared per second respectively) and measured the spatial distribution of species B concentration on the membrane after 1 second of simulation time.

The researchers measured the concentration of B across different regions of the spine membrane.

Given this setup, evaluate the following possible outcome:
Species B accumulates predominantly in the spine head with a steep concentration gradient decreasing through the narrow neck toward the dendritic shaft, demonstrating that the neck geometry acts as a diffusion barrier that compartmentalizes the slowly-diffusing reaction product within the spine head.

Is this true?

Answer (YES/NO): NO